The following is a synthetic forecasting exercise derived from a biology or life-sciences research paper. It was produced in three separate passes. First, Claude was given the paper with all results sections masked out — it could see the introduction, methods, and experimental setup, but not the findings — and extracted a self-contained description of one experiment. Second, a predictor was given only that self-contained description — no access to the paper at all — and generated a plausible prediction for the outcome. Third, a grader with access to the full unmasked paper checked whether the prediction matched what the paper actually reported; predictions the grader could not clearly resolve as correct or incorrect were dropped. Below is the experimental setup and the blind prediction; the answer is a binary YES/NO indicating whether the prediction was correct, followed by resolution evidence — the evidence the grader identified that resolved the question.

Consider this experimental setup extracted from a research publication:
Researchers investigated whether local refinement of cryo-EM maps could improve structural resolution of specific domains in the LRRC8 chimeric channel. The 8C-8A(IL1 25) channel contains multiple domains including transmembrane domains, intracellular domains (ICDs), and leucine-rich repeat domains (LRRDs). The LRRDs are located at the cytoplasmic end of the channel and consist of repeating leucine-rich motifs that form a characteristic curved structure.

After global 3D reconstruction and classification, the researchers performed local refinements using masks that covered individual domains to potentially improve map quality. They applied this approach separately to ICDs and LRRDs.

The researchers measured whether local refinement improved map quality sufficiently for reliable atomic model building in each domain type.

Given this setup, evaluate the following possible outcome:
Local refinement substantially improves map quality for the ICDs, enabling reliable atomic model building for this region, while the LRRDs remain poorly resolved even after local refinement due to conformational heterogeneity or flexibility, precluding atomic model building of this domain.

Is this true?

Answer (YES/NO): YES